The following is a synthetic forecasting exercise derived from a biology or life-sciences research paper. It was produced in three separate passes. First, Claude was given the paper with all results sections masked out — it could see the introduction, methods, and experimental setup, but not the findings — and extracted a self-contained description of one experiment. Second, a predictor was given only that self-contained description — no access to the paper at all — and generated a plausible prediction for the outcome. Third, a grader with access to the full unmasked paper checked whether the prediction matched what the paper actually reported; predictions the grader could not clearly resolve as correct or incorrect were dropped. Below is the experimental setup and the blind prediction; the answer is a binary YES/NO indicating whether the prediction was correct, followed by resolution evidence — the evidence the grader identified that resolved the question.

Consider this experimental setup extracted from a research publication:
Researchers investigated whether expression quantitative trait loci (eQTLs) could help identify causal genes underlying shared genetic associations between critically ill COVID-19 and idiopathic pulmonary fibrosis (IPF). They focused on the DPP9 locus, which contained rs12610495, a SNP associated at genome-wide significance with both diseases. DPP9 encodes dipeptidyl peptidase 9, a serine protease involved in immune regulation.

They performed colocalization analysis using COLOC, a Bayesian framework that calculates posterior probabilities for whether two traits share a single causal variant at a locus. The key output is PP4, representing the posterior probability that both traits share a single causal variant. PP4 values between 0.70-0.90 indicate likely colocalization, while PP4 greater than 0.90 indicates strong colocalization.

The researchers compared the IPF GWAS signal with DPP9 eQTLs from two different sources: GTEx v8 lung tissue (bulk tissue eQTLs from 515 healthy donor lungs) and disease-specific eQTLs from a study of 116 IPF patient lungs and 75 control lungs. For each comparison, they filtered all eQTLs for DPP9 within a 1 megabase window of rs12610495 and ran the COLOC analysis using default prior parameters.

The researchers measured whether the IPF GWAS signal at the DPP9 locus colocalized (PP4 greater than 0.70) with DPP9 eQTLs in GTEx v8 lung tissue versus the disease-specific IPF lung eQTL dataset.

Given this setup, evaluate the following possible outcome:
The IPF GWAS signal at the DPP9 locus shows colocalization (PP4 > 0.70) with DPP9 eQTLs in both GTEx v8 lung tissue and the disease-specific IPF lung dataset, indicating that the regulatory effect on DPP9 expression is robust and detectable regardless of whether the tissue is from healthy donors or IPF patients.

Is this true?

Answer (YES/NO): NO